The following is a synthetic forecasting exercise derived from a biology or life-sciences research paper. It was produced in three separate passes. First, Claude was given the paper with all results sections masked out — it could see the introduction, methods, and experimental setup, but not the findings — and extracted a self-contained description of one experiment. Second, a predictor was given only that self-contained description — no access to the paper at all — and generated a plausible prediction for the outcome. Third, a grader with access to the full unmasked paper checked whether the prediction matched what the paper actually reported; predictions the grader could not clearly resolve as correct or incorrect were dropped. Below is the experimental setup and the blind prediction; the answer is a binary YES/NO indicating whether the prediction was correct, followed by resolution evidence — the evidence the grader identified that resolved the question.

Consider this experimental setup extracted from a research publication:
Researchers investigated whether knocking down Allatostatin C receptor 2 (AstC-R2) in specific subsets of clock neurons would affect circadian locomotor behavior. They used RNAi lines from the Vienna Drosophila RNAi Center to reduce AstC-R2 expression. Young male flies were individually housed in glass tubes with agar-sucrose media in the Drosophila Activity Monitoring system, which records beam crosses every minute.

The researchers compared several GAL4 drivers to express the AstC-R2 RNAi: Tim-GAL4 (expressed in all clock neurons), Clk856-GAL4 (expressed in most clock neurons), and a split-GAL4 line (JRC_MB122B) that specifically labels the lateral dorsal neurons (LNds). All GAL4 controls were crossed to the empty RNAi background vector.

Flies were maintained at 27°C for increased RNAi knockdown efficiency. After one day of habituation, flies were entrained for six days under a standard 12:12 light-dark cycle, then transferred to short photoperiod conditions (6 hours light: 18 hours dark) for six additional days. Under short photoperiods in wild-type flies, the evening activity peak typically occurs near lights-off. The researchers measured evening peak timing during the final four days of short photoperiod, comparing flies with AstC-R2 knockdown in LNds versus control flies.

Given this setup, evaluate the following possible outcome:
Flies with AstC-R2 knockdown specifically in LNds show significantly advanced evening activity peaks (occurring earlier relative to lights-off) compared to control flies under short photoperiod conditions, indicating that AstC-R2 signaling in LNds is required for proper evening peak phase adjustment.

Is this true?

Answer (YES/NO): NO